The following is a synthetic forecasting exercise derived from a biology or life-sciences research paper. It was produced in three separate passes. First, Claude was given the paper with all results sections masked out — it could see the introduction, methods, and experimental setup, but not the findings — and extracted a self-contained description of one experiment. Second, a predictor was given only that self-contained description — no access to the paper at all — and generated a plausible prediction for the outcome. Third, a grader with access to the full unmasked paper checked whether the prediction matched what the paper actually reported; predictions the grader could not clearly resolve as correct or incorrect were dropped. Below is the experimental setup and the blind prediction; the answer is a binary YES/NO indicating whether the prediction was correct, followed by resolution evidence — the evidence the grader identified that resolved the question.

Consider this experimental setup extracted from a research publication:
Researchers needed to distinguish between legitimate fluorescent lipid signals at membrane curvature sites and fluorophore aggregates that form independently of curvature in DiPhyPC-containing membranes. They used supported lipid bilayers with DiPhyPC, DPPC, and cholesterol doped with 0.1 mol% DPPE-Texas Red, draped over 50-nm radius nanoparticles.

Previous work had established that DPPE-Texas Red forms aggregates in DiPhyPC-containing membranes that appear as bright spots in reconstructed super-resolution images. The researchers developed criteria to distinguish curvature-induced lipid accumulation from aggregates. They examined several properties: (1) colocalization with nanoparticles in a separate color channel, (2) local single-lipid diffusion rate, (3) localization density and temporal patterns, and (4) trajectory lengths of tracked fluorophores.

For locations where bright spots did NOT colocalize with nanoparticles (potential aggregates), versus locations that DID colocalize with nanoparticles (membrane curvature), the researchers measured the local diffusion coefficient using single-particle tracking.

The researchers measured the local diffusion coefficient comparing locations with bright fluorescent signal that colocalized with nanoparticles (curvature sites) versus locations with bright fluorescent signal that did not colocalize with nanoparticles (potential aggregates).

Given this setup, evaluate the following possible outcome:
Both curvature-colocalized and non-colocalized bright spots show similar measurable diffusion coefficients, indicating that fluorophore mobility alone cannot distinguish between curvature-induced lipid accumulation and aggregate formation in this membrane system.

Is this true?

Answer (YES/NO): NO